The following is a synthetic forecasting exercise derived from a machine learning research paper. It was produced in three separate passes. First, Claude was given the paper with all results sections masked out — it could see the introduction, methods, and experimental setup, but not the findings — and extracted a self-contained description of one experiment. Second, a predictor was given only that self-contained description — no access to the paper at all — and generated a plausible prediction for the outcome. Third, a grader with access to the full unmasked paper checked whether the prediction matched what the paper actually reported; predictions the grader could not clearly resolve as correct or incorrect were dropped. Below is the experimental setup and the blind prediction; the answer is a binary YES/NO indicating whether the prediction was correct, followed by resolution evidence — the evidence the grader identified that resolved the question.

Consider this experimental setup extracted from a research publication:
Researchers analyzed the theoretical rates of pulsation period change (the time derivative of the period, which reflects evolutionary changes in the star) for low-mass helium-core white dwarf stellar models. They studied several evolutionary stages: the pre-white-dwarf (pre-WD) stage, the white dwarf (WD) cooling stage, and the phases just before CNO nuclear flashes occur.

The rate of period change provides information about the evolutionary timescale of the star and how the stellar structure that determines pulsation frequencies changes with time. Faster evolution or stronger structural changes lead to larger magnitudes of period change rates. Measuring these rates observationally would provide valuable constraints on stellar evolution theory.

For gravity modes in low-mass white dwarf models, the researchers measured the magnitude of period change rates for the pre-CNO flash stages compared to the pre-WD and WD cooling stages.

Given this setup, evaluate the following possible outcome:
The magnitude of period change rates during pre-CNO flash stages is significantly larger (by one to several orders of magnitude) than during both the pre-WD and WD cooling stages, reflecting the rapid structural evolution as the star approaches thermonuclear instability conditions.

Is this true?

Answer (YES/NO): YES